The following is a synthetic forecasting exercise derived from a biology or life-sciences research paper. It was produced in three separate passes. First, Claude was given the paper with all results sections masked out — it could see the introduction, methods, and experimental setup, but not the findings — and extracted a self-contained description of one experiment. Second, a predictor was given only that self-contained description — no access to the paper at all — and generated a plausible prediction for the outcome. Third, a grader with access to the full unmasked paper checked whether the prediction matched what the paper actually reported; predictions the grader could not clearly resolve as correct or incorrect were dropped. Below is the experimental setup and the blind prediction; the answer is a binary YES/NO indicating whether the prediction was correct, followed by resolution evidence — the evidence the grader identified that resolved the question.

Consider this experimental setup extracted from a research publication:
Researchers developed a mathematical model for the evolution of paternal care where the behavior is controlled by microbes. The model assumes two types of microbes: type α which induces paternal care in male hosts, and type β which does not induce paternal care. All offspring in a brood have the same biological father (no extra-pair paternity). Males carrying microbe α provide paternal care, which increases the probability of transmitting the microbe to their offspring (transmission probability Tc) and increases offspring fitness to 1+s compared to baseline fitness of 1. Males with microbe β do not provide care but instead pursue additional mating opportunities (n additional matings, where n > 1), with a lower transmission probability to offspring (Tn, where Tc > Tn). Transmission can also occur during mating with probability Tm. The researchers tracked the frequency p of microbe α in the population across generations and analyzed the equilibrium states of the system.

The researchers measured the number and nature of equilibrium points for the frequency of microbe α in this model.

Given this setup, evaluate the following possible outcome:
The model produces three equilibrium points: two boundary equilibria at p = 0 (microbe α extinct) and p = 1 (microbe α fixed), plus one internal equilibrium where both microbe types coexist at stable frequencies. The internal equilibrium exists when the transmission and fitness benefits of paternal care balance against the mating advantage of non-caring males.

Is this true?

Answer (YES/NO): NO